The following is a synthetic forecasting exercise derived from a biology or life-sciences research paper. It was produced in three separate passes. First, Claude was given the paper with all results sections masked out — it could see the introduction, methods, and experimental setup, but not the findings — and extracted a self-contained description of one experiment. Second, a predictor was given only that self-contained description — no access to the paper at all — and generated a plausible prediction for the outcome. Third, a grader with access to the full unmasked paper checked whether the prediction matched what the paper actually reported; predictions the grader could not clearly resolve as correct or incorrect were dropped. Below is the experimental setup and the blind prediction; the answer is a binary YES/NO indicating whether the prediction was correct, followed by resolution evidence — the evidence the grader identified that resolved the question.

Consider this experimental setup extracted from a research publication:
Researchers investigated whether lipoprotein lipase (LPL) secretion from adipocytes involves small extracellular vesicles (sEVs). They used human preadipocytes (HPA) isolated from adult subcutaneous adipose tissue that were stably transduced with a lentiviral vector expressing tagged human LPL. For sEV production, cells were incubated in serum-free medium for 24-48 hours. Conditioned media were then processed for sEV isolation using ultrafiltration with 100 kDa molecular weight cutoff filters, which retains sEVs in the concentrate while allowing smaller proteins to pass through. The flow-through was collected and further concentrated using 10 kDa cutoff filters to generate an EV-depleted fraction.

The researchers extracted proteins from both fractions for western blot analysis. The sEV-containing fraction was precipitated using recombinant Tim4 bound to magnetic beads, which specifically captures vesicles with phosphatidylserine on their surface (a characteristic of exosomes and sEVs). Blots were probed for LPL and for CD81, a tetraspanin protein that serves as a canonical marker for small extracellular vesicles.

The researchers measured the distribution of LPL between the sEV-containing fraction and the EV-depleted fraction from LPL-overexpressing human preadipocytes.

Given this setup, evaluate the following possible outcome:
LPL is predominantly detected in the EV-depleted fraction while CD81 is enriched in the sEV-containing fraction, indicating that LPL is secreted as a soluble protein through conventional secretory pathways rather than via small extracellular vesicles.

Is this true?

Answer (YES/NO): NO